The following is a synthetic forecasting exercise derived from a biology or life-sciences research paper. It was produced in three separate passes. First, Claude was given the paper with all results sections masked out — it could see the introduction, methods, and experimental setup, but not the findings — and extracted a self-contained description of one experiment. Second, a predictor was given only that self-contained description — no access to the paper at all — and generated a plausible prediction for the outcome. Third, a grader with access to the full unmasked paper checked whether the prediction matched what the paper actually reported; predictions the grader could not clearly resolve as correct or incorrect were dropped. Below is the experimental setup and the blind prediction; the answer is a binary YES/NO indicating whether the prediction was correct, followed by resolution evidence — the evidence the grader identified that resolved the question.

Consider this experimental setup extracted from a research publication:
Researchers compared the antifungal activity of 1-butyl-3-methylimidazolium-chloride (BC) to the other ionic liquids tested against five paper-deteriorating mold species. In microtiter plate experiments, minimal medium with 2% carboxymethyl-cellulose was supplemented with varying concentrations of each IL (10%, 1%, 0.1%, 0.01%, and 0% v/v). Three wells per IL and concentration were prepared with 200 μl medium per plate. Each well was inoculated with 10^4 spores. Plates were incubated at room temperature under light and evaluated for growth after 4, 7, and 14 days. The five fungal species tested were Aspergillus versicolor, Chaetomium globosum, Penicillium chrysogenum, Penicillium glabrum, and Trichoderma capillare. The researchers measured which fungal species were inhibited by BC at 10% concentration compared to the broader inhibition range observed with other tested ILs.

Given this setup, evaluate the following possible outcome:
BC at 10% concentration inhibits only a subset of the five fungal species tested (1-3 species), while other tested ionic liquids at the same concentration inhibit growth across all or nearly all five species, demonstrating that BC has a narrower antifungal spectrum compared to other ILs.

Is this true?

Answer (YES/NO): NO